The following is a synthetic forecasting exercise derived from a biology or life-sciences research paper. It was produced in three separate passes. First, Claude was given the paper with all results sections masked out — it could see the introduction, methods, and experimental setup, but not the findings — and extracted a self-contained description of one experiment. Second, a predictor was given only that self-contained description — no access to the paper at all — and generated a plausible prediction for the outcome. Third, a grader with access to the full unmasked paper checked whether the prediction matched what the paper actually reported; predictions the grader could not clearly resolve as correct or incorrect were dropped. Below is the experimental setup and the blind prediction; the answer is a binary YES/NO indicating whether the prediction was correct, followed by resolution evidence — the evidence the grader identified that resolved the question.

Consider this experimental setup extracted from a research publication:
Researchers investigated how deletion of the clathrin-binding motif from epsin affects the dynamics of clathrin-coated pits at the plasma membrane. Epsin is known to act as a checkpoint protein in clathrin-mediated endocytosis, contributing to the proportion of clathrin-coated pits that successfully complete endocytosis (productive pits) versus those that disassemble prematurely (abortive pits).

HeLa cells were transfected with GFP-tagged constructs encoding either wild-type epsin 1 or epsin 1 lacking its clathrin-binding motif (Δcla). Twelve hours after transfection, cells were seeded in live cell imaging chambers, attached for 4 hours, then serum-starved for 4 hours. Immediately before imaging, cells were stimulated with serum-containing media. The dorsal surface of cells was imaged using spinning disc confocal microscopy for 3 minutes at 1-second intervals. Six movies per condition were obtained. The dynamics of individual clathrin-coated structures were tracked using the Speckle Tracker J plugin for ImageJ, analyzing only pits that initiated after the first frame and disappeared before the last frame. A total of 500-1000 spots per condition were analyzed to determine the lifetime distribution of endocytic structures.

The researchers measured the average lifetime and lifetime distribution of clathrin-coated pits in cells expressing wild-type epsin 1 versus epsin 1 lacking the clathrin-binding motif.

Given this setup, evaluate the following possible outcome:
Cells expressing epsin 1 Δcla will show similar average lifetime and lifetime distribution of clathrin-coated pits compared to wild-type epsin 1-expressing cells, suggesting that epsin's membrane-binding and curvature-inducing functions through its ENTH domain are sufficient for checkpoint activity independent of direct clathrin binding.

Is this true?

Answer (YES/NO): NO